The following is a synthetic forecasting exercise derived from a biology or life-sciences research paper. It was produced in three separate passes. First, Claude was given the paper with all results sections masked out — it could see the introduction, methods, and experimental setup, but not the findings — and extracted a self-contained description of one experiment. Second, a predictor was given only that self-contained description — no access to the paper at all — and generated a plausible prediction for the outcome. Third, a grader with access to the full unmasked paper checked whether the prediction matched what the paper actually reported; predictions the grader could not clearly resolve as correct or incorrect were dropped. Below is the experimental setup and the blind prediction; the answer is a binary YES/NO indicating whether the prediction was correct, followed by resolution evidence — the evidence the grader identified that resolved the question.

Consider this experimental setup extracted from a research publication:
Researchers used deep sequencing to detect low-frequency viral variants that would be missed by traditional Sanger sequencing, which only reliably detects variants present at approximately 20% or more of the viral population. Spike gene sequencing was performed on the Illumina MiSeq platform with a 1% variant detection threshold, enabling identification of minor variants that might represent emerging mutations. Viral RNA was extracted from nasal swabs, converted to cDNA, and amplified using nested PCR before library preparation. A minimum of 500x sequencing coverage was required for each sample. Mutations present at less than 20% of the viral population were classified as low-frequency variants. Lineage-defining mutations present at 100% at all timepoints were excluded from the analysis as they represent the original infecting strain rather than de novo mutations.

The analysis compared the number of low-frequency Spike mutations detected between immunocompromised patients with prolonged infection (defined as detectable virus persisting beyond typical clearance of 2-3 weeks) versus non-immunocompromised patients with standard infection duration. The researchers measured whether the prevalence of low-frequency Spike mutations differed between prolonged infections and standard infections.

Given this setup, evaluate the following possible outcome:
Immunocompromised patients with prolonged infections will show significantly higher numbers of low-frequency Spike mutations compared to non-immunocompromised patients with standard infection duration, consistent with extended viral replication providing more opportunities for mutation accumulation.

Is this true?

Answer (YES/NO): NO